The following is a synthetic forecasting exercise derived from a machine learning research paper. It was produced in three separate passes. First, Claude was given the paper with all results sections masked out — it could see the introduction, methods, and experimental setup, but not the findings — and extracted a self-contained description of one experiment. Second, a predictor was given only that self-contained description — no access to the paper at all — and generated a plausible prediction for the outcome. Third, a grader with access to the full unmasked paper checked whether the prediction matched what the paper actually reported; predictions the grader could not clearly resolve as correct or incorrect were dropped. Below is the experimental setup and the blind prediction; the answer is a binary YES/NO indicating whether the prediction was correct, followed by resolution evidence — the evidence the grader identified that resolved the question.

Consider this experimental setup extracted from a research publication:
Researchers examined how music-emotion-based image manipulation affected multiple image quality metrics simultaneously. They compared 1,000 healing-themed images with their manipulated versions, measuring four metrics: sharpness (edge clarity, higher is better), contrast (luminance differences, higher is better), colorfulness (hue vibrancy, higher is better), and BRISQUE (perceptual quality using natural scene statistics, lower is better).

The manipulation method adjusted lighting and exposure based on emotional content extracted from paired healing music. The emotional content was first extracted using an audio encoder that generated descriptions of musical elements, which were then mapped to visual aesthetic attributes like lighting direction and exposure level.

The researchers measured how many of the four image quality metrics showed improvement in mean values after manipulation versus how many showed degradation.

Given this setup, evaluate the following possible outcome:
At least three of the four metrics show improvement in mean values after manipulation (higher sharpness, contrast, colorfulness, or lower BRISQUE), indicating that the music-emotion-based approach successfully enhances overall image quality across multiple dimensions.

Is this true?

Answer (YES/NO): YES